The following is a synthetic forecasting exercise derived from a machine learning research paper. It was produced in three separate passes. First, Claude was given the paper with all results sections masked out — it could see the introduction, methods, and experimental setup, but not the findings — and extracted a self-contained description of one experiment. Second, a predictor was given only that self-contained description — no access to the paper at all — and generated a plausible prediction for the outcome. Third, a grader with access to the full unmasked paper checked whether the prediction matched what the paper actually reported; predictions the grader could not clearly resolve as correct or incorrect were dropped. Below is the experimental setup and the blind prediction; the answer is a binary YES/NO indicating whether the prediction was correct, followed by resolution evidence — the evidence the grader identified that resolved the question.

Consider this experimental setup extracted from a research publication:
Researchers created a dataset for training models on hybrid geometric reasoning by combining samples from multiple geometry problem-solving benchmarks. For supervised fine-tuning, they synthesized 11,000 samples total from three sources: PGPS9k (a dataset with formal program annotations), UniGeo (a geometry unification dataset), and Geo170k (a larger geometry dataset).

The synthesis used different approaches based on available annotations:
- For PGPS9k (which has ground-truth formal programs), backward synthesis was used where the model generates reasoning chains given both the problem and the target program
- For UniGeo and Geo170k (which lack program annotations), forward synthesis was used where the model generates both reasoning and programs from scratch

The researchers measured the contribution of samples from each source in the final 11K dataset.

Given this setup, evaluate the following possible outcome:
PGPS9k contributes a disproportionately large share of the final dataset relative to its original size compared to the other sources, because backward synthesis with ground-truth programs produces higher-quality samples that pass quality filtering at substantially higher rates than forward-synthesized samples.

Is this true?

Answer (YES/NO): YES